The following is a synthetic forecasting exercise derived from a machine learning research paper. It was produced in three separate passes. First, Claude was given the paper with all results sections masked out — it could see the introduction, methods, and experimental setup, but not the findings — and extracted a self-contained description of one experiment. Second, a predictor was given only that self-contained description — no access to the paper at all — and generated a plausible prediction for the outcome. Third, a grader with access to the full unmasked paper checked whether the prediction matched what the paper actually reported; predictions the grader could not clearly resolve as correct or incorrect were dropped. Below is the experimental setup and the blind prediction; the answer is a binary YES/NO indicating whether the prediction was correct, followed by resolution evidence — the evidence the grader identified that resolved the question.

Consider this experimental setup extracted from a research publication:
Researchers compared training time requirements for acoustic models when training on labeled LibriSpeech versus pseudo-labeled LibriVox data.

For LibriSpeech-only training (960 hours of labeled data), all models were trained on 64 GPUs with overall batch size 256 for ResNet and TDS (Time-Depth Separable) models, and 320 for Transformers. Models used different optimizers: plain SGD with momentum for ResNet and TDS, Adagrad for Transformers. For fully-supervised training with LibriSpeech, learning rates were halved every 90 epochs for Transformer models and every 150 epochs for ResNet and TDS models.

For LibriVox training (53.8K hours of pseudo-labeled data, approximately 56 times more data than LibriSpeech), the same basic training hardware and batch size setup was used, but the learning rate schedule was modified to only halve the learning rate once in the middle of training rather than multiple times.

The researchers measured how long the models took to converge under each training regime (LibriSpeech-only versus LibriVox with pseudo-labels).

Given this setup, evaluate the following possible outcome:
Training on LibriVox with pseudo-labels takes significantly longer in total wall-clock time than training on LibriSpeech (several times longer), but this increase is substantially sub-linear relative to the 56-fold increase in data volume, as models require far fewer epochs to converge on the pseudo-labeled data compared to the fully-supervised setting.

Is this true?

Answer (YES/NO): YES